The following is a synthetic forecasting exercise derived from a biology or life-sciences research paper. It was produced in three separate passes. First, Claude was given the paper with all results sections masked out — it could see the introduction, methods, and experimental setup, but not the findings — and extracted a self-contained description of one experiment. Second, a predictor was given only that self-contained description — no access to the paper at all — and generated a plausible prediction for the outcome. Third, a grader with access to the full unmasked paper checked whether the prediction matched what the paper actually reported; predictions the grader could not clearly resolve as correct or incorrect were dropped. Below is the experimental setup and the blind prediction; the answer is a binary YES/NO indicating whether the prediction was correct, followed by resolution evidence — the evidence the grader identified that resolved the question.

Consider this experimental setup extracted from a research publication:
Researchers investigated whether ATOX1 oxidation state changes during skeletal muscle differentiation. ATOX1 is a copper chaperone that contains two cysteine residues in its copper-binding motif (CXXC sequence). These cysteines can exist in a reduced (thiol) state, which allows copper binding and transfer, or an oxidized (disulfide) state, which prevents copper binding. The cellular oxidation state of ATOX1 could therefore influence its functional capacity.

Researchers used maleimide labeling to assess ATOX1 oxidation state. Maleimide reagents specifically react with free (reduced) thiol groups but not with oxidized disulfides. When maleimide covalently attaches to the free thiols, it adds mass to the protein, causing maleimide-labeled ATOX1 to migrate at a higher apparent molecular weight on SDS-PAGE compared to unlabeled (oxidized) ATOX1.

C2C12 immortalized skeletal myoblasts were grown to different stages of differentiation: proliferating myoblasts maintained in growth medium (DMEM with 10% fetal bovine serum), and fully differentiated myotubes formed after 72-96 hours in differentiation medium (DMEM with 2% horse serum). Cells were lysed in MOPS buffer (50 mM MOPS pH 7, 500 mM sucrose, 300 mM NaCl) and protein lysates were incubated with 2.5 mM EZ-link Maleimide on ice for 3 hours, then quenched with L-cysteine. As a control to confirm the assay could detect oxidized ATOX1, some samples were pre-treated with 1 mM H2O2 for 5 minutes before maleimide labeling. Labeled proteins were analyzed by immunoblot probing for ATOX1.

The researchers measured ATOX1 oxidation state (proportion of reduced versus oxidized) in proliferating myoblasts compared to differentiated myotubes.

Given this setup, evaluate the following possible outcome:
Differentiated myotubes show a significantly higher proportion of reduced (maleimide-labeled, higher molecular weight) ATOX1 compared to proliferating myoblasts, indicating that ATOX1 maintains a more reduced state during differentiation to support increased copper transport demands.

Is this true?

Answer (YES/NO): NO